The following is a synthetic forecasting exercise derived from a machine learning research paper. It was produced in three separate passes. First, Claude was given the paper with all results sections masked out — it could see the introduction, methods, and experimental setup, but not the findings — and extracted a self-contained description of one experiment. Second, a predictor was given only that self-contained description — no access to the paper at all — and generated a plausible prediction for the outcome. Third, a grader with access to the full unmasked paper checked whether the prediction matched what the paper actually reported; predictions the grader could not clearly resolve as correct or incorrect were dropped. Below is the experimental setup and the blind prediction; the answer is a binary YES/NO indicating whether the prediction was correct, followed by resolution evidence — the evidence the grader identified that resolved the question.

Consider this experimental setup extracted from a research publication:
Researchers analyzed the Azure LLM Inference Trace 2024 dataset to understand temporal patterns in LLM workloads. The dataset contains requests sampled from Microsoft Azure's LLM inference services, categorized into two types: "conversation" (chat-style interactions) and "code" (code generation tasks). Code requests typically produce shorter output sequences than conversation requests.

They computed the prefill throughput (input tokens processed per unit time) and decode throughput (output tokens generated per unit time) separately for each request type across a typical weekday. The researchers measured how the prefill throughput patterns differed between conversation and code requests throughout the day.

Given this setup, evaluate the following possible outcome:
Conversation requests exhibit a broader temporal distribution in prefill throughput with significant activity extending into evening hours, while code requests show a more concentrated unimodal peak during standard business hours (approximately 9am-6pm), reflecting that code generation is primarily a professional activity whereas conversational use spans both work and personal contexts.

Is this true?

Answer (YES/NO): NO